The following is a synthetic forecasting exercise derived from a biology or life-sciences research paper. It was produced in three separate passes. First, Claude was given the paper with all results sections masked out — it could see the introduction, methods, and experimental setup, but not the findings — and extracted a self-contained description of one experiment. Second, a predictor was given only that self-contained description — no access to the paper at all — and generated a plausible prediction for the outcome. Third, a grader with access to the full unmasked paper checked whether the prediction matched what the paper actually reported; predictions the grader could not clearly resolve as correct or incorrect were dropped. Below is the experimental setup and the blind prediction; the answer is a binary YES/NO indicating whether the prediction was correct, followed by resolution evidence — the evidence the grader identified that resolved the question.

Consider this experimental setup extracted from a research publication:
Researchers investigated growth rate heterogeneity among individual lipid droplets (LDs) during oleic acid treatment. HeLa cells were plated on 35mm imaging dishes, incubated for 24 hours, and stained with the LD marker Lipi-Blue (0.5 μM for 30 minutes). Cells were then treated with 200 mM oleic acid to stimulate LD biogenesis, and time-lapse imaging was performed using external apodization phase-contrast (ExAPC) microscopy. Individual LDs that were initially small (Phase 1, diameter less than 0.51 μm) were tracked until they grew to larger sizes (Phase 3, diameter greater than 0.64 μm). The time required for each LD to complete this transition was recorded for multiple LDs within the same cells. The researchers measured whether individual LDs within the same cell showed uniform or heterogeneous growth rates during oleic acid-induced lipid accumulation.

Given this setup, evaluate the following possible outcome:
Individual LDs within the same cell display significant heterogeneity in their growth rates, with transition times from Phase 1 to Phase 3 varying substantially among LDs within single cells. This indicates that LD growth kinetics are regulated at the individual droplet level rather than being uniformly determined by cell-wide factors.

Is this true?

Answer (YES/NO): YES